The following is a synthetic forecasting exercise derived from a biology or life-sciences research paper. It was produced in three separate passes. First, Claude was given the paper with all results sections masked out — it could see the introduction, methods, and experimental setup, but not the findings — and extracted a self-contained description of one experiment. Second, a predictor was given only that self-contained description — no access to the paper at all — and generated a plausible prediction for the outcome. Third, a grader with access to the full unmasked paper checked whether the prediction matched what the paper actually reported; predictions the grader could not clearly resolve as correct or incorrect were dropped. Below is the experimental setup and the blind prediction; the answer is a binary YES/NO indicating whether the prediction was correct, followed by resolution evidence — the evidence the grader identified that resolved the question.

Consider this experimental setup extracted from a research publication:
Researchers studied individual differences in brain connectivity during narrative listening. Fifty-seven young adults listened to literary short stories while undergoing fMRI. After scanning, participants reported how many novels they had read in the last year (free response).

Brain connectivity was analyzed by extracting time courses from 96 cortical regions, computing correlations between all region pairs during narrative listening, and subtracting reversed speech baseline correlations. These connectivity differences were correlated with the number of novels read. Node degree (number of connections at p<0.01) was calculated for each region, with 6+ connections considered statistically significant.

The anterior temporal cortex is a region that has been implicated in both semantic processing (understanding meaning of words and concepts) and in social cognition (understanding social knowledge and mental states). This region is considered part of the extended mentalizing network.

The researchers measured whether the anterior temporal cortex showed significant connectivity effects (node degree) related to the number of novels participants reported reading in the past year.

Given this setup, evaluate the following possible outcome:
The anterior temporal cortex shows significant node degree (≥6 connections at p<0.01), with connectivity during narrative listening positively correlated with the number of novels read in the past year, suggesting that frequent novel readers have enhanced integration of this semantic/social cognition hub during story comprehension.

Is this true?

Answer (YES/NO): NO